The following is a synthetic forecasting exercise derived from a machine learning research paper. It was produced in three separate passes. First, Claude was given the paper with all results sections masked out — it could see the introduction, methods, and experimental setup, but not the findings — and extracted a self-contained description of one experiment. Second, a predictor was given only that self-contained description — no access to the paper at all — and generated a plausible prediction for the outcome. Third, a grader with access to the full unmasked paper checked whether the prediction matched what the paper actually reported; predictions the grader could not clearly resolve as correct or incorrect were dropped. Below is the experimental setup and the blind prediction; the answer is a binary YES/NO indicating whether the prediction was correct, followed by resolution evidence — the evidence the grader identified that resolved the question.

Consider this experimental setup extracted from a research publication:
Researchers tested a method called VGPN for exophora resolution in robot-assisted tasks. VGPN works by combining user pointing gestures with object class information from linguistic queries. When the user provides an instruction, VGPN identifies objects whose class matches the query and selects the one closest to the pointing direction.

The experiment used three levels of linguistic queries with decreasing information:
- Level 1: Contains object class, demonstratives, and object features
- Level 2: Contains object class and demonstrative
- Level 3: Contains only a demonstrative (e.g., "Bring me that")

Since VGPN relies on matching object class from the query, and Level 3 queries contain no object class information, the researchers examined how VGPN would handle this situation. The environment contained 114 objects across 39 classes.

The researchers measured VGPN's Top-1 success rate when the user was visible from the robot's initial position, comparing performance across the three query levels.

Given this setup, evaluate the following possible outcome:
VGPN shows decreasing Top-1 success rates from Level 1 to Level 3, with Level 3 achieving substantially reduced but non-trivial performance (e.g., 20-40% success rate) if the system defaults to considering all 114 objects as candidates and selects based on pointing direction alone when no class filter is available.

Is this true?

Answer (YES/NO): NO